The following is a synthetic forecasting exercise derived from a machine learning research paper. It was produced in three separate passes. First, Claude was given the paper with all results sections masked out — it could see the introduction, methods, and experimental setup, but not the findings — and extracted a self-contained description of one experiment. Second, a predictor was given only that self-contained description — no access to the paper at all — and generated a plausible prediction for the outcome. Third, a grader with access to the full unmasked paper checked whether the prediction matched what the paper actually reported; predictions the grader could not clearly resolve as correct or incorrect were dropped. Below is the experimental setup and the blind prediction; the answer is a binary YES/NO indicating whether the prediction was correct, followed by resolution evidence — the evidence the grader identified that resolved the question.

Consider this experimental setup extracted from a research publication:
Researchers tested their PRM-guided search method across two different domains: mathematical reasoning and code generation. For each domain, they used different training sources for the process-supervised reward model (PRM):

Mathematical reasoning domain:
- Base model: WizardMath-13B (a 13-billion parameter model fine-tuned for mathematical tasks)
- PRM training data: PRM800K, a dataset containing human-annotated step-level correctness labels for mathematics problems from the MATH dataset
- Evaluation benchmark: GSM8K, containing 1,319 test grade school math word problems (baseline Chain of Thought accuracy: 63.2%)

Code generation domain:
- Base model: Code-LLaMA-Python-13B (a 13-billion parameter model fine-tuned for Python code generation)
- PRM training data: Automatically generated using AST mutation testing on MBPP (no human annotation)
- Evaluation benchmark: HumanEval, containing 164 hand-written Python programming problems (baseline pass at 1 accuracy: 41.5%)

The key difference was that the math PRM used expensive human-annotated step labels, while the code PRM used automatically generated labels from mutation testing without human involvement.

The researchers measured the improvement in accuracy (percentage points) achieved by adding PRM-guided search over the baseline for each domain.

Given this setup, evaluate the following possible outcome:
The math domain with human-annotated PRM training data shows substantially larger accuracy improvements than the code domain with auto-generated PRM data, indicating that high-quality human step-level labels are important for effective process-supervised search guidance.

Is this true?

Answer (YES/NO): NO